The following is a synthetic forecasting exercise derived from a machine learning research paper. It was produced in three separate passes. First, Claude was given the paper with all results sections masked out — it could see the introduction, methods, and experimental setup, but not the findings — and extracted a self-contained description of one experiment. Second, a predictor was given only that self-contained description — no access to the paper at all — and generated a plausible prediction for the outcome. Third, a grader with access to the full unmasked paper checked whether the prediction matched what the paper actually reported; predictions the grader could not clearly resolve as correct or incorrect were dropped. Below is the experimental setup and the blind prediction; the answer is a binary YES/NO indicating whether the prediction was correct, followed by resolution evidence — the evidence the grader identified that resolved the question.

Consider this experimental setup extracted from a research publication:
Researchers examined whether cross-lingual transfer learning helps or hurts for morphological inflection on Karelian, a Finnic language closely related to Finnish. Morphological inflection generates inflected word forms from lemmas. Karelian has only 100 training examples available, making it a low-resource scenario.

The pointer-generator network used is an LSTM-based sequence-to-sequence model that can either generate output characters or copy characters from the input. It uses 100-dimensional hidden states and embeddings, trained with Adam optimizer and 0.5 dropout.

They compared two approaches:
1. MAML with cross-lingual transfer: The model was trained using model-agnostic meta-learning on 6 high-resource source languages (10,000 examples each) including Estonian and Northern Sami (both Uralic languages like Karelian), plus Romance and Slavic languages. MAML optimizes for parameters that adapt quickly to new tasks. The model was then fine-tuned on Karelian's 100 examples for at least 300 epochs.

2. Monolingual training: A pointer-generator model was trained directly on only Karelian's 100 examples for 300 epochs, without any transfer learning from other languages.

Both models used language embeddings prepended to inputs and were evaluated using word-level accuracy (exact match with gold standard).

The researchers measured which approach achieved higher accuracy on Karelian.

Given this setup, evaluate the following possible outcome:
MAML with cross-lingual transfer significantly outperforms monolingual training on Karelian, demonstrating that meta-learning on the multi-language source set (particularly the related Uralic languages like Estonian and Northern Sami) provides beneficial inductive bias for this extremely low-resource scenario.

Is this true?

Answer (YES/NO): NO